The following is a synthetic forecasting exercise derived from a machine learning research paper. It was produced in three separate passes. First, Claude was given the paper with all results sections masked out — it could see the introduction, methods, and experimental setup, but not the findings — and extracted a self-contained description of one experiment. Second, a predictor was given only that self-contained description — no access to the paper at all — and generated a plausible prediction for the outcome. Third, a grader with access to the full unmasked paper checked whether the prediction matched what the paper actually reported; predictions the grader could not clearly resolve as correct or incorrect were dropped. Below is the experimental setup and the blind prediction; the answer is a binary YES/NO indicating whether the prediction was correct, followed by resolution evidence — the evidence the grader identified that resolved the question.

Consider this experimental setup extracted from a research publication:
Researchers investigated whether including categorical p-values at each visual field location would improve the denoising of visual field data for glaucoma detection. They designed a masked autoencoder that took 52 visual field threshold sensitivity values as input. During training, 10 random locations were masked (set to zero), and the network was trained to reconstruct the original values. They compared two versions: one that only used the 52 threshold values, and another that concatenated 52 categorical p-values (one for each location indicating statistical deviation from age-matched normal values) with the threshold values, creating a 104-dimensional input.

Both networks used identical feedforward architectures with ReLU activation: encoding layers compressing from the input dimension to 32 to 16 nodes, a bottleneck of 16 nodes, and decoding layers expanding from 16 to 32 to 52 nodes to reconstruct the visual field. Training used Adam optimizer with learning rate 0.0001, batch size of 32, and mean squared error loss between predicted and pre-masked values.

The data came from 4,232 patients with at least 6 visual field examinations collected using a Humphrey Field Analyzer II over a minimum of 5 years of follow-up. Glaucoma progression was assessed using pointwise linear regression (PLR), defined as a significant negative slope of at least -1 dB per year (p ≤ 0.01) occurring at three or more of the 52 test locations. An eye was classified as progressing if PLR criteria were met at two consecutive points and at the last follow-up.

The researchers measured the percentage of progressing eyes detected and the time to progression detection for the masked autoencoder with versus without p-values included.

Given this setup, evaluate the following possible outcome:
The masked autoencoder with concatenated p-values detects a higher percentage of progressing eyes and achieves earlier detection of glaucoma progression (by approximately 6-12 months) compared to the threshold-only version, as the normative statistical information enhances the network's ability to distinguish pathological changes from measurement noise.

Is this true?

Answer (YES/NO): NO